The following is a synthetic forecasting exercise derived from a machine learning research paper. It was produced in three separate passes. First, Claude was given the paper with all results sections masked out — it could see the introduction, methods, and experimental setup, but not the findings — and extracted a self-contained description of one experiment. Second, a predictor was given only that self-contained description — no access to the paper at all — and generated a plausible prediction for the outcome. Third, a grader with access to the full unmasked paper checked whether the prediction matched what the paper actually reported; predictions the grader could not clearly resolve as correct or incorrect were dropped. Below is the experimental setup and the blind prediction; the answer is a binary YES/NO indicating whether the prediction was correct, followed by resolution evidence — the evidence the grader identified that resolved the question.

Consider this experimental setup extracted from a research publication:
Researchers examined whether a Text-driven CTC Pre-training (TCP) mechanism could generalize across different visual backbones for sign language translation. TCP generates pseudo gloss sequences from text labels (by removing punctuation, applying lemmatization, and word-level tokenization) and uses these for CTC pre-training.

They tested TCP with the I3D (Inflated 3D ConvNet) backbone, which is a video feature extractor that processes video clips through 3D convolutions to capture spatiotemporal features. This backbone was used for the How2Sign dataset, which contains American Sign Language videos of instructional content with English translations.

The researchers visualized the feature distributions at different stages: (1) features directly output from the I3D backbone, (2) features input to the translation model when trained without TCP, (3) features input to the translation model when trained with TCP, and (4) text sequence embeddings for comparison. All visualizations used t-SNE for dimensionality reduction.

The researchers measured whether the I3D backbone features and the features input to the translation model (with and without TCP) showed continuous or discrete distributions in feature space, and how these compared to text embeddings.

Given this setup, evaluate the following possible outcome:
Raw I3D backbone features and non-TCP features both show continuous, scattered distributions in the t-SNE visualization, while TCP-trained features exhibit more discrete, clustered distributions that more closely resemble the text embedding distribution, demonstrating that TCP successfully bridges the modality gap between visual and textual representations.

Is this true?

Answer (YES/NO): NO